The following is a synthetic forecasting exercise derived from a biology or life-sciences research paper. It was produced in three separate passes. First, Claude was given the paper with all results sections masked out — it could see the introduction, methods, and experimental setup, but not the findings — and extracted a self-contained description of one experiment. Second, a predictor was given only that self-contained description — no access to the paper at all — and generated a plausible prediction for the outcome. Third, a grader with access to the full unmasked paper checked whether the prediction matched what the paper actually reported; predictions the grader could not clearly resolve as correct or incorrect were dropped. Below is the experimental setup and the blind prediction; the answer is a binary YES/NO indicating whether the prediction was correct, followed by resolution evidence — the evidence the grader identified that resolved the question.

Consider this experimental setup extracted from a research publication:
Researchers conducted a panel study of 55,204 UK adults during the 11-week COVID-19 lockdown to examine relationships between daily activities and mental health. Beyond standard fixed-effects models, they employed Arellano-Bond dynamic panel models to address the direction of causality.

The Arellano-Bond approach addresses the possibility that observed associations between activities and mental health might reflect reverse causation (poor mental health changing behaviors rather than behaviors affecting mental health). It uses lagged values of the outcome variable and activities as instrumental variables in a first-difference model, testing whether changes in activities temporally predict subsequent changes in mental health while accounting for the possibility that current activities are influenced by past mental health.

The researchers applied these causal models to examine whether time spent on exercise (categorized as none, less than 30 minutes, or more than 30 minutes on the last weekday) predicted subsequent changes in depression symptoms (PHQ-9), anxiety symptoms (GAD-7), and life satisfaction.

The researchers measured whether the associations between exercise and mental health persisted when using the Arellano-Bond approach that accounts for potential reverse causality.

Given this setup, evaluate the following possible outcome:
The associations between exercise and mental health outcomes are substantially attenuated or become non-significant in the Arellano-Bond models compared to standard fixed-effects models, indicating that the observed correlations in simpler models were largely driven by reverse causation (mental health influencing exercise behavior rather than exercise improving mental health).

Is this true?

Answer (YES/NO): NO